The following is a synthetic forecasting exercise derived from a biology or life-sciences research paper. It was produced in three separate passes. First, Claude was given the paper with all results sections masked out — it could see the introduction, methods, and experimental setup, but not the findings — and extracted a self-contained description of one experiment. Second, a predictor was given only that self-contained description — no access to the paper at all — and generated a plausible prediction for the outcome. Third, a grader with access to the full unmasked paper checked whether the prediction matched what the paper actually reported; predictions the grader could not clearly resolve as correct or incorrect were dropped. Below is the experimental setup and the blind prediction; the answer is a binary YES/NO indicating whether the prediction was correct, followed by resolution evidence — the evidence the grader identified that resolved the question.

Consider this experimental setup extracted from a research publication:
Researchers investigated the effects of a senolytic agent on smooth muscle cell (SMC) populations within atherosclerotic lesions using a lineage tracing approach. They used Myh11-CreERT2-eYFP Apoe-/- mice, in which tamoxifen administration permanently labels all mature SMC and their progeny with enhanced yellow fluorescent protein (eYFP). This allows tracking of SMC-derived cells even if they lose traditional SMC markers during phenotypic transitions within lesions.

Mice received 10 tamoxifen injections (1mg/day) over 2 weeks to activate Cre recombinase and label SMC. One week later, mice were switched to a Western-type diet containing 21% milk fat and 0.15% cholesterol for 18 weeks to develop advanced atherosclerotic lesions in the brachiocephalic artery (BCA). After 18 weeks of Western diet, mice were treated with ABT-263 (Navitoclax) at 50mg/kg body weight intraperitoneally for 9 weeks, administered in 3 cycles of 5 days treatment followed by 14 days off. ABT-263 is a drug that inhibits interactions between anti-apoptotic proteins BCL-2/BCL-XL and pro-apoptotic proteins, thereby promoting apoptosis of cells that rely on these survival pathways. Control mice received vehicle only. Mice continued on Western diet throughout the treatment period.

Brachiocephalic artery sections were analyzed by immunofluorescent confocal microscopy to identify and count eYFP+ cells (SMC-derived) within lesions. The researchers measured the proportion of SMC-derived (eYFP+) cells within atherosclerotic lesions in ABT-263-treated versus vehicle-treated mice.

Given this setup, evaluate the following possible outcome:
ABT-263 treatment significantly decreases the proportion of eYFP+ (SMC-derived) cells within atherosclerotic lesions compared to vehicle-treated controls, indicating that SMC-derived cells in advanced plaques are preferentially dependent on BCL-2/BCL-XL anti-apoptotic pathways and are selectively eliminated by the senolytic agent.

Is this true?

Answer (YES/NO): YES